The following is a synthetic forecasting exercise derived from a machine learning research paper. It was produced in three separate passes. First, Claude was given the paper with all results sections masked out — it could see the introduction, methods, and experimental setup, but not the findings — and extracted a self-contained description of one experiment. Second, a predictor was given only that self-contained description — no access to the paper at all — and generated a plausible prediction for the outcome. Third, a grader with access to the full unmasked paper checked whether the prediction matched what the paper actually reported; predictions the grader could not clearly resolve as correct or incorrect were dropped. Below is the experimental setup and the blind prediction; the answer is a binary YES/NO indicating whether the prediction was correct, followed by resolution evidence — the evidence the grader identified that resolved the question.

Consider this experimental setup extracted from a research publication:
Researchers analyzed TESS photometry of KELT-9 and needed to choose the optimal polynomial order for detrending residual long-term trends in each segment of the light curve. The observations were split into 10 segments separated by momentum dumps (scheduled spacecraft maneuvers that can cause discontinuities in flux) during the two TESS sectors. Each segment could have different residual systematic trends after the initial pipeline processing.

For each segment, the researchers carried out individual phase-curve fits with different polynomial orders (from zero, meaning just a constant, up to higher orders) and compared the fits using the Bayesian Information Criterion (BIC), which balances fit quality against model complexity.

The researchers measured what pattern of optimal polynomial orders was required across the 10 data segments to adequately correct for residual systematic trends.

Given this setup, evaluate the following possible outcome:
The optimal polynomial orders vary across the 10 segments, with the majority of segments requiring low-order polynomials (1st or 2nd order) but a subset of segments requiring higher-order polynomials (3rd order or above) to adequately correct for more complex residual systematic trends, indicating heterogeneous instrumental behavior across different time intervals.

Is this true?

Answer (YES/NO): YES